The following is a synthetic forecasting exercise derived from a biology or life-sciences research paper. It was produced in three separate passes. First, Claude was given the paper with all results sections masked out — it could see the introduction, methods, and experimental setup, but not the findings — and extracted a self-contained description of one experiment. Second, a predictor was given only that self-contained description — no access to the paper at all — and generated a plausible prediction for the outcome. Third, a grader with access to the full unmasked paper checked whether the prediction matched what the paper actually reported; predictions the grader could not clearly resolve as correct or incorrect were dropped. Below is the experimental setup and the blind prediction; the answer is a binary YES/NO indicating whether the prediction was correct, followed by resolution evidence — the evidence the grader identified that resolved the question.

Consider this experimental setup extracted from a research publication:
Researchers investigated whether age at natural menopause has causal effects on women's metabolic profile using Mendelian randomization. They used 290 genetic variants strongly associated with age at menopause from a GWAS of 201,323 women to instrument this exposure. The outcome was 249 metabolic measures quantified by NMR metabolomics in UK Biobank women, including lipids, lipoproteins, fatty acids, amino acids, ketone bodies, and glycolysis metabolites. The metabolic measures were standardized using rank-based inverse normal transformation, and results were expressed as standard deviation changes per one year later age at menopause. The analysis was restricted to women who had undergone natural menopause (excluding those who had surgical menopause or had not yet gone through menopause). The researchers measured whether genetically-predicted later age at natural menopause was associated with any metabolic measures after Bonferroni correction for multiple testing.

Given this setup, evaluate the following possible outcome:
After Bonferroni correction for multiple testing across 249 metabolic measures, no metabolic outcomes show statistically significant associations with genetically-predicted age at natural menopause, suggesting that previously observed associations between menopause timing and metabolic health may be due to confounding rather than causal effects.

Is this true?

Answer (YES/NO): NO